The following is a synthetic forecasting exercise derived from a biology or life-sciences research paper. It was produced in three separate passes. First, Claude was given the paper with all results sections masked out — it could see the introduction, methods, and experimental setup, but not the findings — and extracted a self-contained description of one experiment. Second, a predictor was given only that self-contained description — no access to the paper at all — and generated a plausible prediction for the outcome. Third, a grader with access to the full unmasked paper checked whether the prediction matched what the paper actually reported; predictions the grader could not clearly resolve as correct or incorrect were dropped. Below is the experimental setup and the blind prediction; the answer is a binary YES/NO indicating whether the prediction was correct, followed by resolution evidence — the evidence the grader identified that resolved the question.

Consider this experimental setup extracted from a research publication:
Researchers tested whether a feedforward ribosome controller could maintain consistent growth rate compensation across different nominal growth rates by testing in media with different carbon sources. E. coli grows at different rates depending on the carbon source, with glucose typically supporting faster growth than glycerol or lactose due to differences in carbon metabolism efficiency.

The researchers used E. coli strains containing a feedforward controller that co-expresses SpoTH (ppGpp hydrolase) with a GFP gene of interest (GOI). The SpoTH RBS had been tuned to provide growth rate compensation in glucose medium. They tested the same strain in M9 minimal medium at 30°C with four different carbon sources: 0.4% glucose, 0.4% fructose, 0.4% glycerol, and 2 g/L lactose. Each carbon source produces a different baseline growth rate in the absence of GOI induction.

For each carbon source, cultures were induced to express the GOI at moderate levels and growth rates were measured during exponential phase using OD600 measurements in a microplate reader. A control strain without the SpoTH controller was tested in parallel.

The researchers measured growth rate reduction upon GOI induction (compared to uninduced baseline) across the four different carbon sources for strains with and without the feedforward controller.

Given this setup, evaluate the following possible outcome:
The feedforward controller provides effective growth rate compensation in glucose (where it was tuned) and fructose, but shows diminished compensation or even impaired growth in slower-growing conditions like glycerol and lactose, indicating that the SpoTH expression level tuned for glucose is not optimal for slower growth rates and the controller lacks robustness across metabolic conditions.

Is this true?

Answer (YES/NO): NO